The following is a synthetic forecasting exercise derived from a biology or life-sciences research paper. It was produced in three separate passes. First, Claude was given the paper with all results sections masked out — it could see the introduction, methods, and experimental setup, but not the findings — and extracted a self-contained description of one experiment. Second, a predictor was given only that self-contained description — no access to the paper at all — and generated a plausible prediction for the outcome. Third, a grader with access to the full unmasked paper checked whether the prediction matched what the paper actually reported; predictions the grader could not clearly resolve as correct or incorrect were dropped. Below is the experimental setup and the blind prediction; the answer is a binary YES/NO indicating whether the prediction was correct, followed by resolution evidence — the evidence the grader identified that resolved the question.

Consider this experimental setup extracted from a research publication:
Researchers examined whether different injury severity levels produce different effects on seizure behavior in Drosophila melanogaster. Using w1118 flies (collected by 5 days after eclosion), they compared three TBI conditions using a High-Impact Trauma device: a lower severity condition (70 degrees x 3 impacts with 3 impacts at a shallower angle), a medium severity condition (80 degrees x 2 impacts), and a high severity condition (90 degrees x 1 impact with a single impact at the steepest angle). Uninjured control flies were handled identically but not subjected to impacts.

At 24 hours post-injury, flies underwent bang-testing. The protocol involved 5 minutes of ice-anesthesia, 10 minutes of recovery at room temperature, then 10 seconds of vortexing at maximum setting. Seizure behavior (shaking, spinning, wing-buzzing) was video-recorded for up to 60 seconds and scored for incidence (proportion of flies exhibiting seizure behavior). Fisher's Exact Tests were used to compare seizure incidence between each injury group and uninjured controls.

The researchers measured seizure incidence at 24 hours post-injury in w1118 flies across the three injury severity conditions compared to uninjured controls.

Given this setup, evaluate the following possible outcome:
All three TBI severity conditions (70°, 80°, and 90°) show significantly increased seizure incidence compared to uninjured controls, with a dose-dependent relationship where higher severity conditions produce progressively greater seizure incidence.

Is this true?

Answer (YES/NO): NO